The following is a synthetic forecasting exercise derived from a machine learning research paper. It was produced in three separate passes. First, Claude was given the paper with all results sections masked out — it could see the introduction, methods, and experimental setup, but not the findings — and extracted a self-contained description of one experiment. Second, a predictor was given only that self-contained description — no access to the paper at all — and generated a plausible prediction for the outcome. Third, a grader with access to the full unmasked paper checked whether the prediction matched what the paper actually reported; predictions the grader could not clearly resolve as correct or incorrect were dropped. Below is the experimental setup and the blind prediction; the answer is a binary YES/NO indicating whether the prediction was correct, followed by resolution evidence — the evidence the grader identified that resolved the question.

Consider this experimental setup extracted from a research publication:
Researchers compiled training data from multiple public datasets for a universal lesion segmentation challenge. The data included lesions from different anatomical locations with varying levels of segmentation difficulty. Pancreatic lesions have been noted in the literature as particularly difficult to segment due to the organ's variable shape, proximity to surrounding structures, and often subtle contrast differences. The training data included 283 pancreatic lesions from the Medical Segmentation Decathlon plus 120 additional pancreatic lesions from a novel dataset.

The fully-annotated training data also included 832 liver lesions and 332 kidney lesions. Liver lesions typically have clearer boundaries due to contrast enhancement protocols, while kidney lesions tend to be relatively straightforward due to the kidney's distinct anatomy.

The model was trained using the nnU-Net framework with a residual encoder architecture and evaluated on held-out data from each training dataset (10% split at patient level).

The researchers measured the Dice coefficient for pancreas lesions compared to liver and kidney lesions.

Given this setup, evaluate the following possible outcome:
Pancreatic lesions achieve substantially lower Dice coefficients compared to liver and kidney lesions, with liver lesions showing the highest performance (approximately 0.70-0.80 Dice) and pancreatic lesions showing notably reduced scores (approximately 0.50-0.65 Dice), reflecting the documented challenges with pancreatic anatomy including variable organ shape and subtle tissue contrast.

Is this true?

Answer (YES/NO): NO